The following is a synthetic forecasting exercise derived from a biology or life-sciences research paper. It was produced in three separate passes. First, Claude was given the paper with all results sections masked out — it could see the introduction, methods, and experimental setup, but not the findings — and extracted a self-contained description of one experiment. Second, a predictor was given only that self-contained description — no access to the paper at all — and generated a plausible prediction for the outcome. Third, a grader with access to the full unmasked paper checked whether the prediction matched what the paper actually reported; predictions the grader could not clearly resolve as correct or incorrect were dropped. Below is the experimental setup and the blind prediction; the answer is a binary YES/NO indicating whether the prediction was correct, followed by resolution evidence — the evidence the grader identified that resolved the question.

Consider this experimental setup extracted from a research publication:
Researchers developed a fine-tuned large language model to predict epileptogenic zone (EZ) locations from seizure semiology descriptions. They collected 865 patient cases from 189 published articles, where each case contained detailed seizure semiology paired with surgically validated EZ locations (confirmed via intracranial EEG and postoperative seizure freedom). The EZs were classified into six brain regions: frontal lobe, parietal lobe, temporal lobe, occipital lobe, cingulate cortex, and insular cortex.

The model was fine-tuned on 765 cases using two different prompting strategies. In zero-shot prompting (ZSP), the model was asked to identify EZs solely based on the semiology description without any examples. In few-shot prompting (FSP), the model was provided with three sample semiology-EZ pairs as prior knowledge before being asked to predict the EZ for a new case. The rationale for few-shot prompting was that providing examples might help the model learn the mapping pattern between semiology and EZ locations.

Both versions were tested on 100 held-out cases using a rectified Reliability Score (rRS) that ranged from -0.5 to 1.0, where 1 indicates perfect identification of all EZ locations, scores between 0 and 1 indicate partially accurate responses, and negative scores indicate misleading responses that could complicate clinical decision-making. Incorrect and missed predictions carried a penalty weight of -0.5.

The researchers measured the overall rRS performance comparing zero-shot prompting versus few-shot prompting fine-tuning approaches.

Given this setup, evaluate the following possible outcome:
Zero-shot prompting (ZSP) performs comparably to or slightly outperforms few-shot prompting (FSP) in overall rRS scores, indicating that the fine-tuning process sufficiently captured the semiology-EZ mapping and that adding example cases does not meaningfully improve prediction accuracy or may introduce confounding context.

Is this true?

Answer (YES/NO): YES